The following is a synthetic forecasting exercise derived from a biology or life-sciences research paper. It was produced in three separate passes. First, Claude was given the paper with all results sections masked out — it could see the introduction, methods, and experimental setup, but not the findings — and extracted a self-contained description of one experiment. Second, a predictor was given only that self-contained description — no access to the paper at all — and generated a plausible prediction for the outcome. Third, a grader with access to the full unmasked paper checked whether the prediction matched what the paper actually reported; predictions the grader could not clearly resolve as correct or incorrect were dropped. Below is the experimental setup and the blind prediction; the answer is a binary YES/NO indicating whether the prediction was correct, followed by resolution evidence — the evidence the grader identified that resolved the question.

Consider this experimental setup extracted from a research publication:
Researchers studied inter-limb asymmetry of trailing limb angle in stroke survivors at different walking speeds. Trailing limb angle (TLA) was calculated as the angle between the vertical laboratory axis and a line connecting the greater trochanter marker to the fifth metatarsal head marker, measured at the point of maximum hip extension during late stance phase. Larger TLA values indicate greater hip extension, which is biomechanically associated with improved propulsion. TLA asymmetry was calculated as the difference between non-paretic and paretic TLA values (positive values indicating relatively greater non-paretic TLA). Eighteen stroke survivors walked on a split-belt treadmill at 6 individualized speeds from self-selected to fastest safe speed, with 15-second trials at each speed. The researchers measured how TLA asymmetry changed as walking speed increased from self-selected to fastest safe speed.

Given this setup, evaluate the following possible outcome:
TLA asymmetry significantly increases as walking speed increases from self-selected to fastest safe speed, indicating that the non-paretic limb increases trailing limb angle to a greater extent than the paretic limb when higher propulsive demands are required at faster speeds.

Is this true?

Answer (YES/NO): NO